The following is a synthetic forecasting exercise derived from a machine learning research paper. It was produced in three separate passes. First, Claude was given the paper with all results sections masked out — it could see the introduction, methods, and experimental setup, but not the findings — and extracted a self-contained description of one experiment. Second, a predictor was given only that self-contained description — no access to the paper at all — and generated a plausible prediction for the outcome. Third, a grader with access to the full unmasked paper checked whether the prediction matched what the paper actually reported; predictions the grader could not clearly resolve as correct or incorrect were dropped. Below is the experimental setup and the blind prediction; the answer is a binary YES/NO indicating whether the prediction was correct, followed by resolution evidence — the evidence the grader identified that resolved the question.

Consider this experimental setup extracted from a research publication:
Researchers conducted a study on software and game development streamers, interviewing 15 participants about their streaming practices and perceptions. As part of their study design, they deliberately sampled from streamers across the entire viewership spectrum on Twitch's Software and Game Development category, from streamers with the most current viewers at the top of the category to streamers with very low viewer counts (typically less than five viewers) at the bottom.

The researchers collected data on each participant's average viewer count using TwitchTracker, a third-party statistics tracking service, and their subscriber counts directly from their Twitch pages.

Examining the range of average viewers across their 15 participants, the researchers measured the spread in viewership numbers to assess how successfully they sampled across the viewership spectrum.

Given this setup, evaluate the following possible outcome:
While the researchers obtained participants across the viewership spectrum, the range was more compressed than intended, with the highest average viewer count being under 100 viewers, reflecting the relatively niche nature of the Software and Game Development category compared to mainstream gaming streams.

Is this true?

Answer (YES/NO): NO